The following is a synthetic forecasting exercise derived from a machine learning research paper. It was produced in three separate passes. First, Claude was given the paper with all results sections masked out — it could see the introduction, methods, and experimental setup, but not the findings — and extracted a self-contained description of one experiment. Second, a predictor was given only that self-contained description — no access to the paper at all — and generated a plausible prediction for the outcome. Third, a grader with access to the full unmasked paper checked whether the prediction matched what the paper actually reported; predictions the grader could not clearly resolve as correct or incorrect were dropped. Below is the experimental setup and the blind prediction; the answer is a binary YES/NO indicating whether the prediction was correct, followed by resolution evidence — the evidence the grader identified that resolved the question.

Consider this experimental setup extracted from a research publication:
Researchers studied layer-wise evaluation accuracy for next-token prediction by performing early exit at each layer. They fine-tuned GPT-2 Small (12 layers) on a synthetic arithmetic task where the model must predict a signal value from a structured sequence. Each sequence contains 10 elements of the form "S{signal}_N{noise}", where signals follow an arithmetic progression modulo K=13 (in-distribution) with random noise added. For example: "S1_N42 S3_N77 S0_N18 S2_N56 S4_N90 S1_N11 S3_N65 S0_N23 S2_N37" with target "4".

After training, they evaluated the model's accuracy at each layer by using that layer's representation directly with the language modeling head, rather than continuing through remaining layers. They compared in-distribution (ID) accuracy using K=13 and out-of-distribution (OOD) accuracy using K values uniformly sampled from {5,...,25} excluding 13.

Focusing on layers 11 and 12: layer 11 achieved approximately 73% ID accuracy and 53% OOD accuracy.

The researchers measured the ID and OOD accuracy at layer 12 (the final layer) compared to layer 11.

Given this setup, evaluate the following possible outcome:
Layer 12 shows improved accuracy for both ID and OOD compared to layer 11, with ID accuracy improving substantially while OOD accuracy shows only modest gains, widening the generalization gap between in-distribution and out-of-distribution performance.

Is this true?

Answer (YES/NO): NO